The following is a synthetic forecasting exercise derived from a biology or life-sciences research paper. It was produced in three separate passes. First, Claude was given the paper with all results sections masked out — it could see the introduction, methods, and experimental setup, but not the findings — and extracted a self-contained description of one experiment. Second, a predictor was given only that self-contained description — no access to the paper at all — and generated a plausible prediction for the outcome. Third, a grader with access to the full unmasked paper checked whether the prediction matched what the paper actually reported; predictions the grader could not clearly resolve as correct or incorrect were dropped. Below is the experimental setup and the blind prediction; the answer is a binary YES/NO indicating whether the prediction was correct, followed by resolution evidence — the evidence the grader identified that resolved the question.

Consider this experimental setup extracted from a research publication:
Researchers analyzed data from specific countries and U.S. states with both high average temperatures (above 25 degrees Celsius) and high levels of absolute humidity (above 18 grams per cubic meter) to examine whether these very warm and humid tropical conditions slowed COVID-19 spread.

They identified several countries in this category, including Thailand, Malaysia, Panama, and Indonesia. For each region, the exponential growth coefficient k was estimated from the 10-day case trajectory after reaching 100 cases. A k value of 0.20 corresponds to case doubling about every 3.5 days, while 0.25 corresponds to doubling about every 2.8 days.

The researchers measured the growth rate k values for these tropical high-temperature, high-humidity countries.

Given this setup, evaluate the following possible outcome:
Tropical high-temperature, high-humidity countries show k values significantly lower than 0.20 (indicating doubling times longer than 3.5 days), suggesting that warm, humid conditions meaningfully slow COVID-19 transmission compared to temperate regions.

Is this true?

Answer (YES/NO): NO